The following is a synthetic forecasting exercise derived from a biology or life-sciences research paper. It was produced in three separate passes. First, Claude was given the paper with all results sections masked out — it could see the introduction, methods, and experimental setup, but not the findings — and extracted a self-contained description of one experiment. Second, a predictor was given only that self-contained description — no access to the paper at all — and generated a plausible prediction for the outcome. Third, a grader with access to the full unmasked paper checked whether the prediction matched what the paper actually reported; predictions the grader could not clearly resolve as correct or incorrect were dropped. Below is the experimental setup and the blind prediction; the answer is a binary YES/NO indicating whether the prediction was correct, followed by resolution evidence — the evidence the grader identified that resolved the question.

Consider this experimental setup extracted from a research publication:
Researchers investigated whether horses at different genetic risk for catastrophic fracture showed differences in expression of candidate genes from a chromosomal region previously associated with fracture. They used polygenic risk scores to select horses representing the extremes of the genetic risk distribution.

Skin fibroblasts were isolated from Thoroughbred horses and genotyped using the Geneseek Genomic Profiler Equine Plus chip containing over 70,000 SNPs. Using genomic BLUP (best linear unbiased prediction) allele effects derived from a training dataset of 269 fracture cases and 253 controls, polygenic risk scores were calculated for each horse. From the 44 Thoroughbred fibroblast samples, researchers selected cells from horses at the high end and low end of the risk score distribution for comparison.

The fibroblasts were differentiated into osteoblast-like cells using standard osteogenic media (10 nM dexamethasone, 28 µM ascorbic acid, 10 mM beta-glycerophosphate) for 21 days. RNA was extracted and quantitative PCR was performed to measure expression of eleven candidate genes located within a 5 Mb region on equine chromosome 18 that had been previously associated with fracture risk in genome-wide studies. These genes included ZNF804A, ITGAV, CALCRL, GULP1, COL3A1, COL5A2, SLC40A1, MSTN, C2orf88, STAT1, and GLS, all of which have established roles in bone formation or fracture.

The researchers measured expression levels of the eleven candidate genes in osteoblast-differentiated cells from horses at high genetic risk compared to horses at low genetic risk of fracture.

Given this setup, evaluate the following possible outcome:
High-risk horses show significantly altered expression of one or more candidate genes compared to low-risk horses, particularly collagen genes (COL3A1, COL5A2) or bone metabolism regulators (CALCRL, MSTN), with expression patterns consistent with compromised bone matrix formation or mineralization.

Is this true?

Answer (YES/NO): NO